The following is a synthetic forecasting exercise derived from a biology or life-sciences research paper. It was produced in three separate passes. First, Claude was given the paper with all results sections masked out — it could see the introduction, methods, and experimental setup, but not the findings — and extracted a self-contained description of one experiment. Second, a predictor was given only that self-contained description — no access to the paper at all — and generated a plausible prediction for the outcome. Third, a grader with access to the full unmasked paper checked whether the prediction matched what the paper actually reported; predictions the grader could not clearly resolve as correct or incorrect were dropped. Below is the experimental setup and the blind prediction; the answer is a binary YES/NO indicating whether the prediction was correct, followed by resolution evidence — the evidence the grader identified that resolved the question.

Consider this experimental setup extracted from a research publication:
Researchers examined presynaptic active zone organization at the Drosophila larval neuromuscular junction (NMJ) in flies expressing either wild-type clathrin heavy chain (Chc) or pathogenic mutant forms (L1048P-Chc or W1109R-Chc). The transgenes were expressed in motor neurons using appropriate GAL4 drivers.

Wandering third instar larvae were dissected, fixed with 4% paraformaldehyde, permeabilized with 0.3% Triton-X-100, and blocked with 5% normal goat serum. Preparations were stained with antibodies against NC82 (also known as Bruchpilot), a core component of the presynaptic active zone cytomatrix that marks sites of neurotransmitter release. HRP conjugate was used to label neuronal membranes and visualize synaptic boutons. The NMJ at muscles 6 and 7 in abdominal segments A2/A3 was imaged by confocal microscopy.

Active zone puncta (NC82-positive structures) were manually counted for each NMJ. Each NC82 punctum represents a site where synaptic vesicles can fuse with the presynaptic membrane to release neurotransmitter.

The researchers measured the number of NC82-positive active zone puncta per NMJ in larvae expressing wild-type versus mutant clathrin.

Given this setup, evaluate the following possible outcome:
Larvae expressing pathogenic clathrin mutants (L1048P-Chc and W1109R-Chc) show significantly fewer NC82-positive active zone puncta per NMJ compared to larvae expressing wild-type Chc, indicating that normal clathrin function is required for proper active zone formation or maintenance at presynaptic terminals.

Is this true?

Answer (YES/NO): NO